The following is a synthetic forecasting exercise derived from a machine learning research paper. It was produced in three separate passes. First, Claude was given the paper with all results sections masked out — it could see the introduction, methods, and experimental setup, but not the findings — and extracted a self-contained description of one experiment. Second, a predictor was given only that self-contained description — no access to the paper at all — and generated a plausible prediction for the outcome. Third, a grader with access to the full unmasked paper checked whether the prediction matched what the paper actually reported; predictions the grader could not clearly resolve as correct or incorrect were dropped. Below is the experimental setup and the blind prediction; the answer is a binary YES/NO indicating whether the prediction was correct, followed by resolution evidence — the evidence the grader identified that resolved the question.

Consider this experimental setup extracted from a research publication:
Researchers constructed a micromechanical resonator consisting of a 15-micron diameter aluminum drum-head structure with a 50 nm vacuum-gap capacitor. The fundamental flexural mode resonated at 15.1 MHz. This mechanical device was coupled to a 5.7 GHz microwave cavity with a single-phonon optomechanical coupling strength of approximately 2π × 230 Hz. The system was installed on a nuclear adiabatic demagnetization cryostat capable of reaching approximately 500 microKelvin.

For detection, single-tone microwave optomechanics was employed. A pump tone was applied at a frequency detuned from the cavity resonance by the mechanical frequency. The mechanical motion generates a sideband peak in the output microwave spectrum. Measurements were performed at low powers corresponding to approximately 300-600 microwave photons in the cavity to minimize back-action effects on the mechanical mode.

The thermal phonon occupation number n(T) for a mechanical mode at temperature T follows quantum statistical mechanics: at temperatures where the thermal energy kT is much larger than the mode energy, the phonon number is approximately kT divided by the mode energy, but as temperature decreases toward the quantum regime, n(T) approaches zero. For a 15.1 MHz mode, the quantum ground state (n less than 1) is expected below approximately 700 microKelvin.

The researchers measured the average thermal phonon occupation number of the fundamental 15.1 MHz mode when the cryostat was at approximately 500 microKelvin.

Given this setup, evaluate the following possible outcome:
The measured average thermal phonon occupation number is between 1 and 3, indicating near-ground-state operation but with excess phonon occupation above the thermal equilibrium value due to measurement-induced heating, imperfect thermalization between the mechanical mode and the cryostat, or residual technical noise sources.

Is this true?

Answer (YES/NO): NO